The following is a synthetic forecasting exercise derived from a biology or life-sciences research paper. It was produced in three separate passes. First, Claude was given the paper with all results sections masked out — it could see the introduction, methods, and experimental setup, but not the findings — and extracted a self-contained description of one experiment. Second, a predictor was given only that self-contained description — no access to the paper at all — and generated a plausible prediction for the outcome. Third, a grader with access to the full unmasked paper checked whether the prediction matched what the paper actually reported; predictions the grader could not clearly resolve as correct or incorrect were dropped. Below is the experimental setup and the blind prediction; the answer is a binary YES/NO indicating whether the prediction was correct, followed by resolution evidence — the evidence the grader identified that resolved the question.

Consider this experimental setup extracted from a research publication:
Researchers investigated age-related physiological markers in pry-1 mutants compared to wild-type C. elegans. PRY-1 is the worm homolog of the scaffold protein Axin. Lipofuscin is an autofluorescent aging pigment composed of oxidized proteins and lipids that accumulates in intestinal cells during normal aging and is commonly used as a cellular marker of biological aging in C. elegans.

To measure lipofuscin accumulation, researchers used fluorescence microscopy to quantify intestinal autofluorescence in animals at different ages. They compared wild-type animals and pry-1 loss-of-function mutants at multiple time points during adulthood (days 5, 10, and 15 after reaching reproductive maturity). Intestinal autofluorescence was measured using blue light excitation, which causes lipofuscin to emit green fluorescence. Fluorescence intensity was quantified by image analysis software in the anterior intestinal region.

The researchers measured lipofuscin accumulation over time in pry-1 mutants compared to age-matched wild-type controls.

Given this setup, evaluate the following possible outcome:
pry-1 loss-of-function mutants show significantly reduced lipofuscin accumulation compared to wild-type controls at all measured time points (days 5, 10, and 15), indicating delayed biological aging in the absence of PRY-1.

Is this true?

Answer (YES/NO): NO